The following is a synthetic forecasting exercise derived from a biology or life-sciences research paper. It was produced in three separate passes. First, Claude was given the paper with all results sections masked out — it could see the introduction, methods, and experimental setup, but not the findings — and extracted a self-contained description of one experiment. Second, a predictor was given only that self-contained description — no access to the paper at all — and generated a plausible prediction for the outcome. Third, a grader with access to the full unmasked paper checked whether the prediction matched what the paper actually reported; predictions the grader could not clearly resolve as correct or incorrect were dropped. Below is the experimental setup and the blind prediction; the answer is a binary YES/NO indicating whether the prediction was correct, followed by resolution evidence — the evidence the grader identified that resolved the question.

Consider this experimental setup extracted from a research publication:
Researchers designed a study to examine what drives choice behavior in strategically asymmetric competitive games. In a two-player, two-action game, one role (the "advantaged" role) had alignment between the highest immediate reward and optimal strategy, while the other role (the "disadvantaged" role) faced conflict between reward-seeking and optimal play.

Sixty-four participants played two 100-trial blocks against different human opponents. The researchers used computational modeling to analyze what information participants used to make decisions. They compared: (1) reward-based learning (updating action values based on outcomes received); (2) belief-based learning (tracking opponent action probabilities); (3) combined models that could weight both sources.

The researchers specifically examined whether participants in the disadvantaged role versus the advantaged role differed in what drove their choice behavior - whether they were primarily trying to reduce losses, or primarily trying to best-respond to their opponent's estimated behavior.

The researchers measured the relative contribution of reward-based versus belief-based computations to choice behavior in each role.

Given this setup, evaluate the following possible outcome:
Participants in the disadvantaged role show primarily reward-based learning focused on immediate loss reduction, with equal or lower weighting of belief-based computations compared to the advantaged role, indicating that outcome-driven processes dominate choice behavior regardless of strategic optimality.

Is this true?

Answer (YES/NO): NO